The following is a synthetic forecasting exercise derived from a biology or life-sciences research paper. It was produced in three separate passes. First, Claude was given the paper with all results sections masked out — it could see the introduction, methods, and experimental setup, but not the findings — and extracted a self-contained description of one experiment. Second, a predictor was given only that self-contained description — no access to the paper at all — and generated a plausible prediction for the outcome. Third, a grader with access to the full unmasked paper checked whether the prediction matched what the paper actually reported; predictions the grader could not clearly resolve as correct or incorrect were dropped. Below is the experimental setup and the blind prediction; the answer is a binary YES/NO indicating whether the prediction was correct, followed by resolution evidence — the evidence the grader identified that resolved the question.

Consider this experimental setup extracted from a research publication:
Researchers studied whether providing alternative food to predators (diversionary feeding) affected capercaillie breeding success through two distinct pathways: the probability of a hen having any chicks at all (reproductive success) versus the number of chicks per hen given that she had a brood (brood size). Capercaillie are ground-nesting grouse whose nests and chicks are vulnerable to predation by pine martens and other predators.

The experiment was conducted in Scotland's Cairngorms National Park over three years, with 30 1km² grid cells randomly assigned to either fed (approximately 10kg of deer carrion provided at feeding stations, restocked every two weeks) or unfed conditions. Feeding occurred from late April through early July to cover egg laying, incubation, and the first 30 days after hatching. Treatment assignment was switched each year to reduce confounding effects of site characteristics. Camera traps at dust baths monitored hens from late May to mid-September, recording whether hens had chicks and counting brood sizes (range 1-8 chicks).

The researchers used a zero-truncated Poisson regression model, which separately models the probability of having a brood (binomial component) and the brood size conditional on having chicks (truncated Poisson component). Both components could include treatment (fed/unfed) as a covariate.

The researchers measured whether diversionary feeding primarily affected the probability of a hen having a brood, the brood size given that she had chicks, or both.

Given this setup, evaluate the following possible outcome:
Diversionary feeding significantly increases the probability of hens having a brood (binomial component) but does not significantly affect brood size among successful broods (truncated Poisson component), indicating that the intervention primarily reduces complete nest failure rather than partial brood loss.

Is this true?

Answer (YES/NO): YES